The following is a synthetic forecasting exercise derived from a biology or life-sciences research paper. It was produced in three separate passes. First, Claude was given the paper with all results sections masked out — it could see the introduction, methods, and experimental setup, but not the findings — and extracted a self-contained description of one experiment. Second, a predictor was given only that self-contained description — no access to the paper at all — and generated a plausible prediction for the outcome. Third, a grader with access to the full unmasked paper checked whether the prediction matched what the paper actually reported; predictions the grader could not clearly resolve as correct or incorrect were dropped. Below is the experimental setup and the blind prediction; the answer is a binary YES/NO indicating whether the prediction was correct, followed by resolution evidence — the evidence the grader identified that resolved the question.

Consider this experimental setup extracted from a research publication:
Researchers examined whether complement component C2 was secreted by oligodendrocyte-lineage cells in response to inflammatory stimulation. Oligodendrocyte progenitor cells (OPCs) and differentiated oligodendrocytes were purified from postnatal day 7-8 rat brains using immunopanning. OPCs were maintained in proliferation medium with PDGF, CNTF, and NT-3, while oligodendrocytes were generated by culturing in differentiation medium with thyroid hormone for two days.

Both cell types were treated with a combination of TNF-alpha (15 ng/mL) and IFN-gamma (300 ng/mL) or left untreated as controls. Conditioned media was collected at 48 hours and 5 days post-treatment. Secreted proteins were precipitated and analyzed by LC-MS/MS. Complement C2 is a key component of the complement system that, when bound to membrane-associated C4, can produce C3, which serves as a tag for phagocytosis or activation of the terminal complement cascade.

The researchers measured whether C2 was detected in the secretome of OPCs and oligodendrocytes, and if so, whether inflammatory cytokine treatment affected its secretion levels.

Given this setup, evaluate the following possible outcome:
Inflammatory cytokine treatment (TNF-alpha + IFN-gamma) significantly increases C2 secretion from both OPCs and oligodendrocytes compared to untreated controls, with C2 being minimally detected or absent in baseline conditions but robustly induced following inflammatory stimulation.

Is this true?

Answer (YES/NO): NO